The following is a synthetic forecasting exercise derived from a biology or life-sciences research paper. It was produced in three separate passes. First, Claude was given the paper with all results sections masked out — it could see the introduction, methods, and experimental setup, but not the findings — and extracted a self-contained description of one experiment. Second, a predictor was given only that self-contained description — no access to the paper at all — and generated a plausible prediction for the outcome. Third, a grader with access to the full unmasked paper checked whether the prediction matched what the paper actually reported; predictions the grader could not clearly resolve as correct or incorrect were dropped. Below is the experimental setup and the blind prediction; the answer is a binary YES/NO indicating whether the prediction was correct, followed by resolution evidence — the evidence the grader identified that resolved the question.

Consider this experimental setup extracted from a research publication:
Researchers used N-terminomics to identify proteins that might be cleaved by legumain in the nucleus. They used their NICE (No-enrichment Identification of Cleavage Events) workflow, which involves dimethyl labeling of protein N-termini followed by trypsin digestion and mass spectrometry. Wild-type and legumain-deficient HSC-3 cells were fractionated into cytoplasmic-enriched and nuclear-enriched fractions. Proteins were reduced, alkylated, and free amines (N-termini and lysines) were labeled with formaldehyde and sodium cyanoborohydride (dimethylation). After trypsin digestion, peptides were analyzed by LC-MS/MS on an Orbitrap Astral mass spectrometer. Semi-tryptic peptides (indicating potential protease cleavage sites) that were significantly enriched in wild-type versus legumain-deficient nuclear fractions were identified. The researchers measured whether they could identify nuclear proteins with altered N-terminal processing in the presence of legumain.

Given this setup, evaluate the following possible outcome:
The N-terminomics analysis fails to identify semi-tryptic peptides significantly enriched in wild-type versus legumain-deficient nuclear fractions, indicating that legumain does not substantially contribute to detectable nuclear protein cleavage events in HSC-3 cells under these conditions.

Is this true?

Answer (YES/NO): NO